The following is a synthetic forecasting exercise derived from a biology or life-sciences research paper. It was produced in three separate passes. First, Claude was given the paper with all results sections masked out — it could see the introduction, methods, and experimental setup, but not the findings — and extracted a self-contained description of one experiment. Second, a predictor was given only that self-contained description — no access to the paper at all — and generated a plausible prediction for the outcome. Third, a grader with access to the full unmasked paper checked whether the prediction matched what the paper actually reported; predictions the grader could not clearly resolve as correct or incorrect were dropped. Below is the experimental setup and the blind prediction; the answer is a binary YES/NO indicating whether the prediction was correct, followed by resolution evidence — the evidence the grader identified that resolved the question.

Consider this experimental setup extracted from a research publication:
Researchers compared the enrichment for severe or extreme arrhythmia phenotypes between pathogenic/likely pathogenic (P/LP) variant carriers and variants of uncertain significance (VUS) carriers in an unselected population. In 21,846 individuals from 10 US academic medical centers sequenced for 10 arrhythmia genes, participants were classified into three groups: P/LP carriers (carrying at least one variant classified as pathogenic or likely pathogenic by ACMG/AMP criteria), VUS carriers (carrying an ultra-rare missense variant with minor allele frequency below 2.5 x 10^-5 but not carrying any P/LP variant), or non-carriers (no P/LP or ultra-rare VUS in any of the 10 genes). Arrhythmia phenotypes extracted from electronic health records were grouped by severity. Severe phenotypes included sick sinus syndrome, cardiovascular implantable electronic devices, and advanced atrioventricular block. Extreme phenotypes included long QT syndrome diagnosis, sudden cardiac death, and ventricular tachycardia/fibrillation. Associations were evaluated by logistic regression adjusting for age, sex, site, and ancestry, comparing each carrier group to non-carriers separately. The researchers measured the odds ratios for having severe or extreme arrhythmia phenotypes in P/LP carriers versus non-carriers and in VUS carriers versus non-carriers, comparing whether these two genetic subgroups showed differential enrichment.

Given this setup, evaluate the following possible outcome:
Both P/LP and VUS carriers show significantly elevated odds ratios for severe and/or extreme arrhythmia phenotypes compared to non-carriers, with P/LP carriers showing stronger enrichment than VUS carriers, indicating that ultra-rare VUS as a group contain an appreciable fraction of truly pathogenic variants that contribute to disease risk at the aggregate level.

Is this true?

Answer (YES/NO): NO